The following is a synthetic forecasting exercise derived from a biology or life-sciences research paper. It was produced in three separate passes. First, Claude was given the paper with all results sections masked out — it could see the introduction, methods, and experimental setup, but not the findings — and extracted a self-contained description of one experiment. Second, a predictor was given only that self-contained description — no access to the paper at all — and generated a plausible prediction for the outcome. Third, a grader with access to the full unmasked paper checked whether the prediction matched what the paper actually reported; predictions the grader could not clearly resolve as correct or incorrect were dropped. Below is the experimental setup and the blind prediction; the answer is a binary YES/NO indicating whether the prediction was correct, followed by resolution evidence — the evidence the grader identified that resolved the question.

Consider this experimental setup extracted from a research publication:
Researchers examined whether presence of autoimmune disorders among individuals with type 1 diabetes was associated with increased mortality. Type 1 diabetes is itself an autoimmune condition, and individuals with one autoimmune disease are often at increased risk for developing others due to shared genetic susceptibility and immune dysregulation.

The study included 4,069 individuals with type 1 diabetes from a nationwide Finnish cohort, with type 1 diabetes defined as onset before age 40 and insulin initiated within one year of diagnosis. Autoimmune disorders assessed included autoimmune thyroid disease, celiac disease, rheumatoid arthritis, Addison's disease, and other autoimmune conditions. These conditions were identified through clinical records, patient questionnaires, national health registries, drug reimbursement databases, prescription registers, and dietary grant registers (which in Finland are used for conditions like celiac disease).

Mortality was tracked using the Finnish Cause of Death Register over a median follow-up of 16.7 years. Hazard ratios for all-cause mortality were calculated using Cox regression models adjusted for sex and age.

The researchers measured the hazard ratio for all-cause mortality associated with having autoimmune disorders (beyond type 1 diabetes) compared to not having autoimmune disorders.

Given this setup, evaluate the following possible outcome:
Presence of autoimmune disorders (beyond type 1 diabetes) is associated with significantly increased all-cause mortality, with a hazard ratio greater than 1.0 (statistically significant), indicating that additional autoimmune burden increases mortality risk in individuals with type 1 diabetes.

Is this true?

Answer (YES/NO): NO